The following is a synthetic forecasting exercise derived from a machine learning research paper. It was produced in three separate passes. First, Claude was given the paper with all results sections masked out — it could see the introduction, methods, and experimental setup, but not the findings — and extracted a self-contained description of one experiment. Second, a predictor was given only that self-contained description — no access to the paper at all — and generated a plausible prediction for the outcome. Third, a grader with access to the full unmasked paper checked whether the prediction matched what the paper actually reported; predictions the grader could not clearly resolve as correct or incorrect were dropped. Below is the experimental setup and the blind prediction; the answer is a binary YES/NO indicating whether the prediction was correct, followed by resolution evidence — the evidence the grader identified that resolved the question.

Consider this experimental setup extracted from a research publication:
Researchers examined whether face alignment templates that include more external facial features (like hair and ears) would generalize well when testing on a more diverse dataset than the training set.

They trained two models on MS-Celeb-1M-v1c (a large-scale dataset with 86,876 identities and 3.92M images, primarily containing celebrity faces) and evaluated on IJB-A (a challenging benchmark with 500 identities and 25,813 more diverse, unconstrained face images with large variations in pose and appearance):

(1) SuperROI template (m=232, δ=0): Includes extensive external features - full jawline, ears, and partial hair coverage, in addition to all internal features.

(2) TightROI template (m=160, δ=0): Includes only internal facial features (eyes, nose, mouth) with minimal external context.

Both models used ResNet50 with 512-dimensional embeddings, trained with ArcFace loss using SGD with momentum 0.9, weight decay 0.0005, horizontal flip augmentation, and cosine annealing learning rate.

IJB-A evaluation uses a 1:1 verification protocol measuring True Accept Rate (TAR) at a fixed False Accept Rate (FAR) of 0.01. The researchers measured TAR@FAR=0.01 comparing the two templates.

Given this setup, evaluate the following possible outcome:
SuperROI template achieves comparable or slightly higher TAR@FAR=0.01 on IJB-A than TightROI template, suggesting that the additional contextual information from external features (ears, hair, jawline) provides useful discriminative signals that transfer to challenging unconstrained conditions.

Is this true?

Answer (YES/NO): YES